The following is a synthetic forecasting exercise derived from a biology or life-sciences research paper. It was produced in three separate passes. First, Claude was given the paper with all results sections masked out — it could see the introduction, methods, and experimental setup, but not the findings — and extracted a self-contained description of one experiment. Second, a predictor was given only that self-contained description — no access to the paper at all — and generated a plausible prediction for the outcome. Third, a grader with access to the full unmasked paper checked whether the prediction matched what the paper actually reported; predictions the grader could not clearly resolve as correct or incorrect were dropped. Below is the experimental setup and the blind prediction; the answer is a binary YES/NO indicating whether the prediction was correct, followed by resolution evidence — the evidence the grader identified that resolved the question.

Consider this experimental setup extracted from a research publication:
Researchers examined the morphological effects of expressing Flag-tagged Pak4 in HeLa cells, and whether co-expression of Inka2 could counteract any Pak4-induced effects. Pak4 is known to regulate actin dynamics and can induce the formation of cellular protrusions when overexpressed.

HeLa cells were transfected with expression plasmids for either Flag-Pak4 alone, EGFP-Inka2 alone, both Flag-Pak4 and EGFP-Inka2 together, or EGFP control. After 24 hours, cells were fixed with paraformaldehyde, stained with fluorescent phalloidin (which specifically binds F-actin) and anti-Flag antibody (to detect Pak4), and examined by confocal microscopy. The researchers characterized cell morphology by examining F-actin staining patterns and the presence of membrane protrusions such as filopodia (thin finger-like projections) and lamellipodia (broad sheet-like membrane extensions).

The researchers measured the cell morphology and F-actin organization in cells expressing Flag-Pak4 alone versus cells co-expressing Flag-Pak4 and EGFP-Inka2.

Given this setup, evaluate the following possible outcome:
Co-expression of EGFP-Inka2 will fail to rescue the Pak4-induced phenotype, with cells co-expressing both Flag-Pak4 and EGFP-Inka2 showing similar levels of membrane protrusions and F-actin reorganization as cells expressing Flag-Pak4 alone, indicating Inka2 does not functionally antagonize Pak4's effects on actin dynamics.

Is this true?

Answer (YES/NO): NO